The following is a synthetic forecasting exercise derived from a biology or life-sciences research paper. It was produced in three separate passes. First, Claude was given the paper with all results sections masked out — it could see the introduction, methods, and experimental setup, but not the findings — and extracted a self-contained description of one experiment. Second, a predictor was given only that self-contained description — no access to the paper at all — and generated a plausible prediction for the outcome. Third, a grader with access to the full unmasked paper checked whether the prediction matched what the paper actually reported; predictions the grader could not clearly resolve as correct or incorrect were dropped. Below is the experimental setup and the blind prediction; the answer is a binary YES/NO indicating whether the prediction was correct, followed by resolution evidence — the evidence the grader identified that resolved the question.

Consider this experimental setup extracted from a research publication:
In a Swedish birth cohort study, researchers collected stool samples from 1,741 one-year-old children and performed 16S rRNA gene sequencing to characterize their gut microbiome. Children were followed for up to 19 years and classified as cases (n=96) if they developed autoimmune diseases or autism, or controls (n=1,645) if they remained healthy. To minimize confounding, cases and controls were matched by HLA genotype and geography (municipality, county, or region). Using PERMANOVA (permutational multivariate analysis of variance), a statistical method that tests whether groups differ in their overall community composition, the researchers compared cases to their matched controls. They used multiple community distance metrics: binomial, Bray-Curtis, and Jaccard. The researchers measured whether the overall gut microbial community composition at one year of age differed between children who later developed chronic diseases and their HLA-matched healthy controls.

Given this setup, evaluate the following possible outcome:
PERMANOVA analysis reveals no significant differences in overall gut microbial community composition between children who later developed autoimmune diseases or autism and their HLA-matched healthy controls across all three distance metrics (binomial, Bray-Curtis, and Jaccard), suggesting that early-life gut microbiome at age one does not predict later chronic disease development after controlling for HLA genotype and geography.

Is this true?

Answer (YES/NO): NO